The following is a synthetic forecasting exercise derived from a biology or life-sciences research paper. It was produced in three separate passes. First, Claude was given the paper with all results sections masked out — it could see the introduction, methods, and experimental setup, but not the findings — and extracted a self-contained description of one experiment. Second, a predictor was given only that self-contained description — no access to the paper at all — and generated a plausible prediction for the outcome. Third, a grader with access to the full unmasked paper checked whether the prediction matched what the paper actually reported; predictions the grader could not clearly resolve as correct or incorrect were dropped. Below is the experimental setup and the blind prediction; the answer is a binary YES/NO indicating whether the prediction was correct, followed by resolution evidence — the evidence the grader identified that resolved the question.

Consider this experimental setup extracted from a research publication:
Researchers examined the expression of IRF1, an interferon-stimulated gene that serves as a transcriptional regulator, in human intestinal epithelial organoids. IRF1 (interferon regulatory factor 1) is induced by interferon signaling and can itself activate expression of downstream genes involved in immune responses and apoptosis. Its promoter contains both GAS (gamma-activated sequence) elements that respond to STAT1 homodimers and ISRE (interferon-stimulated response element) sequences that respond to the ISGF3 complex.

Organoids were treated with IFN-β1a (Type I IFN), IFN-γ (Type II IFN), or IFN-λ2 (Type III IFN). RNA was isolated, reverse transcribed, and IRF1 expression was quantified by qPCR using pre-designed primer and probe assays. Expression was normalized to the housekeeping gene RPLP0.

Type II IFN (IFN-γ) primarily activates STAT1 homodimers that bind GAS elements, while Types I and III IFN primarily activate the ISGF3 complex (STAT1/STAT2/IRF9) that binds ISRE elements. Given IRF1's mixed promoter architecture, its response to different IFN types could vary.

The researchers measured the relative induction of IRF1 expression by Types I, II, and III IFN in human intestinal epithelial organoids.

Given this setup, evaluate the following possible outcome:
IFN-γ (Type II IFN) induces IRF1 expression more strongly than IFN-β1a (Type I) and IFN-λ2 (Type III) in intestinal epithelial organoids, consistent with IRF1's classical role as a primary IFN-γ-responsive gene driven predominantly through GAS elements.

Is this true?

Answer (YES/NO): YES